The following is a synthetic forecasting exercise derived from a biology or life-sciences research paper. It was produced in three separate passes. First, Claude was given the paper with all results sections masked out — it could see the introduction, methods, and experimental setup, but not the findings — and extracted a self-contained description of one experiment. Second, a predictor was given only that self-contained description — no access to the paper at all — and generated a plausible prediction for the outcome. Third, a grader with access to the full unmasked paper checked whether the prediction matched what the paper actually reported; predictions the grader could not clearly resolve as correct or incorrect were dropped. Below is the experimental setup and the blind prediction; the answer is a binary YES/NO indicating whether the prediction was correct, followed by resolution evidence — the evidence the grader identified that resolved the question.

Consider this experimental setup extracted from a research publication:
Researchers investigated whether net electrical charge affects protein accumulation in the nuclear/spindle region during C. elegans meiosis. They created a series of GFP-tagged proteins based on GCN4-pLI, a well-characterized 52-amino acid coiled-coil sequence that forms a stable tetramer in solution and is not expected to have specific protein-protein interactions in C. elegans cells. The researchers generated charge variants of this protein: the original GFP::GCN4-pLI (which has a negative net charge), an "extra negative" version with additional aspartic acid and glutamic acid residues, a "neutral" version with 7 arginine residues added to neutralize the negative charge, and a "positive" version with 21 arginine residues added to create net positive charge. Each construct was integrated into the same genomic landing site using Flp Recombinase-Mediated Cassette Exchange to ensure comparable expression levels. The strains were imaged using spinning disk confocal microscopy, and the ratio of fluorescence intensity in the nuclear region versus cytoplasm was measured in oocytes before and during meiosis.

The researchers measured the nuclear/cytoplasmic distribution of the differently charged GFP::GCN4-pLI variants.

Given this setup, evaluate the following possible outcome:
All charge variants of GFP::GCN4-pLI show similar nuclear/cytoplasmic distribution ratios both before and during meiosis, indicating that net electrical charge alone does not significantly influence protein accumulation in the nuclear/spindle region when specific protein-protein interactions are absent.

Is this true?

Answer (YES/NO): NO